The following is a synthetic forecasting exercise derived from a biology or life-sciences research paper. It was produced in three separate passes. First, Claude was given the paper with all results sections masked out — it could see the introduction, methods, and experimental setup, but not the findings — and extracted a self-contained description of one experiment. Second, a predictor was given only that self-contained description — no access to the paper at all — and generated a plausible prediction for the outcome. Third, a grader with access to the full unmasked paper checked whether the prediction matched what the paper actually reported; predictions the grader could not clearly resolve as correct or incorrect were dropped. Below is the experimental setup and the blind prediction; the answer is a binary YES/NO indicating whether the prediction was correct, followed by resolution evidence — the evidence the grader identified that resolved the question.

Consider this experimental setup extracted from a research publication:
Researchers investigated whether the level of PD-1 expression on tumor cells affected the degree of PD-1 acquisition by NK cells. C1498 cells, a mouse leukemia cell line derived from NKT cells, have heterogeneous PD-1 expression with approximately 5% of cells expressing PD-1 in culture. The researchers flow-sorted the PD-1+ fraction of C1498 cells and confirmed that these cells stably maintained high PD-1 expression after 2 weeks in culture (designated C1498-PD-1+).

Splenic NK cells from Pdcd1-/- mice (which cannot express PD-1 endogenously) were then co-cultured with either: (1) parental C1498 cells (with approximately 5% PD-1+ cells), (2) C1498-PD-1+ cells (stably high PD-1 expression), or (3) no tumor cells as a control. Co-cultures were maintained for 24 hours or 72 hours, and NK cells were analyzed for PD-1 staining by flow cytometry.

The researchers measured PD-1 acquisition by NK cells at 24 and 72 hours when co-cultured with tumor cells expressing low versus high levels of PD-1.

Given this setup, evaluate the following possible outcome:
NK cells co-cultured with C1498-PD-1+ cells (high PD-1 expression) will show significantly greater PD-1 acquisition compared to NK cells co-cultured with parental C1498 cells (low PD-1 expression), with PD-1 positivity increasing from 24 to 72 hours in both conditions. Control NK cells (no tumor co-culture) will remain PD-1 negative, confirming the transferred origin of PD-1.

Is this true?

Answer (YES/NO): NO